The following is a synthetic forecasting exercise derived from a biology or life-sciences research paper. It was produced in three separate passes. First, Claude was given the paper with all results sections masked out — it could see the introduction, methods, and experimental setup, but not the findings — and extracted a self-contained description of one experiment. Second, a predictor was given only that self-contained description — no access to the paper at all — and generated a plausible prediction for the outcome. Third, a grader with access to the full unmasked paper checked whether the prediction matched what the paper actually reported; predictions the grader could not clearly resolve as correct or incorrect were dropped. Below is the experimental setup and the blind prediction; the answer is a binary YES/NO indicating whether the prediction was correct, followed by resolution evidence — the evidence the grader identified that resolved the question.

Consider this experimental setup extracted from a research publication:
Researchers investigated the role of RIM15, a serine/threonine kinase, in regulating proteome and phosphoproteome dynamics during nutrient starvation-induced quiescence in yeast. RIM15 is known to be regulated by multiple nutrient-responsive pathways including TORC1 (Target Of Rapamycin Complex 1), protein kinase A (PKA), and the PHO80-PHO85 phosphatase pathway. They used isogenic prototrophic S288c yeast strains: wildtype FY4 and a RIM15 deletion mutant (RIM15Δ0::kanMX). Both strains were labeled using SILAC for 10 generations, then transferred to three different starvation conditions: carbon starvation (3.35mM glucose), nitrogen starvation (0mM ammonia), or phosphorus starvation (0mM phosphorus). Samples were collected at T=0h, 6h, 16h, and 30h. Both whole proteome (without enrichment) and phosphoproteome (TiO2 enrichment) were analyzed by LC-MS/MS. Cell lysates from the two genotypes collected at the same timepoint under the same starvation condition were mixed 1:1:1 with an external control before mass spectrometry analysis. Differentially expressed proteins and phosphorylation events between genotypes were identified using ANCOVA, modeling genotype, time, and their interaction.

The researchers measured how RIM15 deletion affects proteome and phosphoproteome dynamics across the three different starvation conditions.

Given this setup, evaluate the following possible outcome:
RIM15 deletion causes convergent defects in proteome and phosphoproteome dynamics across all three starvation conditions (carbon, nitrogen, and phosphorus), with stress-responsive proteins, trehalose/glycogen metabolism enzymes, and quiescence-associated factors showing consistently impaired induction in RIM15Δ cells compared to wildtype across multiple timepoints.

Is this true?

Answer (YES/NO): NO